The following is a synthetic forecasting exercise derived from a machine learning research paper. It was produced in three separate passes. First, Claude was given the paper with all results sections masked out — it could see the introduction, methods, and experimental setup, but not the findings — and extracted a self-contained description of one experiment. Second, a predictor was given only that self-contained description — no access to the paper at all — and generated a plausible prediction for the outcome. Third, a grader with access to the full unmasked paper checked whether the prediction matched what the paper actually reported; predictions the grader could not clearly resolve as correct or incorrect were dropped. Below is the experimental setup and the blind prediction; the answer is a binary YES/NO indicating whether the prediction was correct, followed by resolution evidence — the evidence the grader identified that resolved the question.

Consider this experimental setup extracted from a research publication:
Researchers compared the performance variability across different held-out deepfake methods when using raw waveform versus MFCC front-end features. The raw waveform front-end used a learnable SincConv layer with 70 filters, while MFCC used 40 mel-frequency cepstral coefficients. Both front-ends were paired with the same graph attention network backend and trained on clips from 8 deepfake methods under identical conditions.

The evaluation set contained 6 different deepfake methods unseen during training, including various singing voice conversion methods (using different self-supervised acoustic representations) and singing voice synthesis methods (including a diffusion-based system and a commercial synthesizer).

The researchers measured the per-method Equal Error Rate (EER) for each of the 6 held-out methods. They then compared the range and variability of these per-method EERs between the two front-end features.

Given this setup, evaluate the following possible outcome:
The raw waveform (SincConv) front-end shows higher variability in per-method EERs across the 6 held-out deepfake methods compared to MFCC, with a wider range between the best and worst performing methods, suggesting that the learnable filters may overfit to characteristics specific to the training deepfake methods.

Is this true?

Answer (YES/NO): NO